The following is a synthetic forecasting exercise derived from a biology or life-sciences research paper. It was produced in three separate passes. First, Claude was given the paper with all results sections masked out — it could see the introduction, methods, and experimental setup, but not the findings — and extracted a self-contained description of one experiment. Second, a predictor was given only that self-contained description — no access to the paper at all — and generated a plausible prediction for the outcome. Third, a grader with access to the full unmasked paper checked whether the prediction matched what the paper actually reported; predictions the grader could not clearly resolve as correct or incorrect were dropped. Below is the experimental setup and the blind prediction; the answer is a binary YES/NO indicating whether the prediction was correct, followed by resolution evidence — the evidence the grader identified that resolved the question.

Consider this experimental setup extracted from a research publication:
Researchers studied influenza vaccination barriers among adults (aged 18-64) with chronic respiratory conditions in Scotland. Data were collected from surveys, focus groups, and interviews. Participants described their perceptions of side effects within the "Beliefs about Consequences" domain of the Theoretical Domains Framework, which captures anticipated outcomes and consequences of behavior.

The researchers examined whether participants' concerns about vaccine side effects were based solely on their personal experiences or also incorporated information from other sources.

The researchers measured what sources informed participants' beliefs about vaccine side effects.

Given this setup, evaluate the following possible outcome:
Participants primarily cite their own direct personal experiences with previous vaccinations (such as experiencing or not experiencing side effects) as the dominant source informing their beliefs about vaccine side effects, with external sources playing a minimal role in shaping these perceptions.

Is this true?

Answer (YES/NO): NO